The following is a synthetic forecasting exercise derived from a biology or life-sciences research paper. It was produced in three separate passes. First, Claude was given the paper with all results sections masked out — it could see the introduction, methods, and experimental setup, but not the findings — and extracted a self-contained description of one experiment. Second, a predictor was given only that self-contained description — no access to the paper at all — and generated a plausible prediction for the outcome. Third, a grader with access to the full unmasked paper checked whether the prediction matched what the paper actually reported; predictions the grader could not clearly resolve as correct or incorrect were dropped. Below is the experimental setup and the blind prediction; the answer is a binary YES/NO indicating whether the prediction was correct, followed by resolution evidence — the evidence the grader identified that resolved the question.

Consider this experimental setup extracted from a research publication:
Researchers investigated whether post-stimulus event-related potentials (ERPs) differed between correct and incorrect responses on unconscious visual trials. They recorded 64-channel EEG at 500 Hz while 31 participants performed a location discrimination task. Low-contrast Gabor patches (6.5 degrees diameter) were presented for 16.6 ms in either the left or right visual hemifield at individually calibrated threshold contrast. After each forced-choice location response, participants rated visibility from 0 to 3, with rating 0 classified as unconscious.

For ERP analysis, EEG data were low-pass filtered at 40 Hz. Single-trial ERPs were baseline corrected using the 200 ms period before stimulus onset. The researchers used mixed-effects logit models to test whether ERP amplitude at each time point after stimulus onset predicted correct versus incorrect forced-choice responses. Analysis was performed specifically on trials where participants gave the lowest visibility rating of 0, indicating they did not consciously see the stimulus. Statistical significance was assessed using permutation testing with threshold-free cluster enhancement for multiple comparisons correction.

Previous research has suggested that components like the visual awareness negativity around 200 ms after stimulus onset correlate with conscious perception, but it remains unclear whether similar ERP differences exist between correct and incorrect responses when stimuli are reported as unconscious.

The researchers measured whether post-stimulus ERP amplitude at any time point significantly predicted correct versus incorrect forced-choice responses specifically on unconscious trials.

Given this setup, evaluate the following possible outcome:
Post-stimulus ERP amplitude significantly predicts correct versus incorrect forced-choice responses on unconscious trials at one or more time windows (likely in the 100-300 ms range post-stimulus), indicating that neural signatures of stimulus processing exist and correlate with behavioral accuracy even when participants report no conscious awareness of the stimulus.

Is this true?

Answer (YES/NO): NO